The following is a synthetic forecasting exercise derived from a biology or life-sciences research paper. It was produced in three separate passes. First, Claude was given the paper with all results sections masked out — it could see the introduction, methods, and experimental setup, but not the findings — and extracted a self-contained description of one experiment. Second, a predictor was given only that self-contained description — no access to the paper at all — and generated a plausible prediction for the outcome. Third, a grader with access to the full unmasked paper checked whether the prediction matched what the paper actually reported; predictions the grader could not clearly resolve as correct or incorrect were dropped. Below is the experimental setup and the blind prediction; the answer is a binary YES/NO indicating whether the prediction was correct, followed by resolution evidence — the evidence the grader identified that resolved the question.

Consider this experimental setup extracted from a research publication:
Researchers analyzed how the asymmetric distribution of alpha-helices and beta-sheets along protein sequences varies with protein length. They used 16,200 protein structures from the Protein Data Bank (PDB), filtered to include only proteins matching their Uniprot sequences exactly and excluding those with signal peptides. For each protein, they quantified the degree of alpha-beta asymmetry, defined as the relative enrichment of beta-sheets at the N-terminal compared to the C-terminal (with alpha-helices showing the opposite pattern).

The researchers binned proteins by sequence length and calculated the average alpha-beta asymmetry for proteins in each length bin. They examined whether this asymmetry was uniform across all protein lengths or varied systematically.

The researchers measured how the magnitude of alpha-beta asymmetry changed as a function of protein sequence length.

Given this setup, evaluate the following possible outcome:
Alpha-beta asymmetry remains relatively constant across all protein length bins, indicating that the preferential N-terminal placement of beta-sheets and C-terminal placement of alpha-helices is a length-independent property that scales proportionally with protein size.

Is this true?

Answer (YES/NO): NO